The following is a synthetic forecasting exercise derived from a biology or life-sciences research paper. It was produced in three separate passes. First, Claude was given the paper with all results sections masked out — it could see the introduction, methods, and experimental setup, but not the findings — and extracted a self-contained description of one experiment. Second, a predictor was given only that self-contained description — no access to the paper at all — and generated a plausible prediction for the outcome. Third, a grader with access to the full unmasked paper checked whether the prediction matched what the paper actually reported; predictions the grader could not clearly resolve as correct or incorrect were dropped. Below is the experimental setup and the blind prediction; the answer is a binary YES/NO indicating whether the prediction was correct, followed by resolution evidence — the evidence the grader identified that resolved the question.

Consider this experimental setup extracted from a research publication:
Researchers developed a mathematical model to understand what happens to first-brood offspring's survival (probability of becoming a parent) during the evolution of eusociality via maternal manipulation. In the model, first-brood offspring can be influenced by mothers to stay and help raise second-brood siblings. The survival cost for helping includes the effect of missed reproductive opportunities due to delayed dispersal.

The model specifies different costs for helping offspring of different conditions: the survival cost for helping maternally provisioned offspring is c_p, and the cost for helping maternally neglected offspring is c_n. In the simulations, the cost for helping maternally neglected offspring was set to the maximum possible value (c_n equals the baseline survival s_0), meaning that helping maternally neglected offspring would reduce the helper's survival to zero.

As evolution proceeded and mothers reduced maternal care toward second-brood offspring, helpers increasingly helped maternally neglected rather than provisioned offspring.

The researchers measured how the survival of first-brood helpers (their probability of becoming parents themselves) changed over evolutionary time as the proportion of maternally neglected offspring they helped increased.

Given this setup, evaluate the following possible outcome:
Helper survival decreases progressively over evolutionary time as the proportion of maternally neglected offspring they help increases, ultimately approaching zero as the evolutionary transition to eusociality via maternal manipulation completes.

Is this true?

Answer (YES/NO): YES